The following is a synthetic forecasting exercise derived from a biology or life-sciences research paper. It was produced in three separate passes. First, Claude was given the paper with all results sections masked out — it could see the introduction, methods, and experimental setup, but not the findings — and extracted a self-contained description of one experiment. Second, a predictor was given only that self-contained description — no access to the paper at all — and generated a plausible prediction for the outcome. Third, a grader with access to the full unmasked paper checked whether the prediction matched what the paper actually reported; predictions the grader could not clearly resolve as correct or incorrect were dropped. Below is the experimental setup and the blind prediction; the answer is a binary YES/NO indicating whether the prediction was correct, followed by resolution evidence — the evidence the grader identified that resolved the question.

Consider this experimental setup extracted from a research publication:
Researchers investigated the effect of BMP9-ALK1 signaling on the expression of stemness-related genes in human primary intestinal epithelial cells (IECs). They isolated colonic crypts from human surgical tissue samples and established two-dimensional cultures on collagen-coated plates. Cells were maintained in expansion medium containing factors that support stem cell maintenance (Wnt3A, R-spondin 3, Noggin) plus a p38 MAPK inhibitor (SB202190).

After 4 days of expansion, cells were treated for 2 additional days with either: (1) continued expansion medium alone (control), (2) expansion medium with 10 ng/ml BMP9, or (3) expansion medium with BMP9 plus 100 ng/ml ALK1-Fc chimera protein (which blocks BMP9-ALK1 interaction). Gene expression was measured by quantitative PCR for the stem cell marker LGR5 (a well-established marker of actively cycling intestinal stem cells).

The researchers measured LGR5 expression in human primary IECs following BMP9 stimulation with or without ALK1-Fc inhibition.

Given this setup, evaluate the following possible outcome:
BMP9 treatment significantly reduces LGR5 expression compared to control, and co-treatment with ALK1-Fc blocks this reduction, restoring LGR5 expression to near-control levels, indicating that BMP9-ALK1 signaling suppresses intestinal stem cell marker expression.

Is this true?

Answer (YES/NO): YES